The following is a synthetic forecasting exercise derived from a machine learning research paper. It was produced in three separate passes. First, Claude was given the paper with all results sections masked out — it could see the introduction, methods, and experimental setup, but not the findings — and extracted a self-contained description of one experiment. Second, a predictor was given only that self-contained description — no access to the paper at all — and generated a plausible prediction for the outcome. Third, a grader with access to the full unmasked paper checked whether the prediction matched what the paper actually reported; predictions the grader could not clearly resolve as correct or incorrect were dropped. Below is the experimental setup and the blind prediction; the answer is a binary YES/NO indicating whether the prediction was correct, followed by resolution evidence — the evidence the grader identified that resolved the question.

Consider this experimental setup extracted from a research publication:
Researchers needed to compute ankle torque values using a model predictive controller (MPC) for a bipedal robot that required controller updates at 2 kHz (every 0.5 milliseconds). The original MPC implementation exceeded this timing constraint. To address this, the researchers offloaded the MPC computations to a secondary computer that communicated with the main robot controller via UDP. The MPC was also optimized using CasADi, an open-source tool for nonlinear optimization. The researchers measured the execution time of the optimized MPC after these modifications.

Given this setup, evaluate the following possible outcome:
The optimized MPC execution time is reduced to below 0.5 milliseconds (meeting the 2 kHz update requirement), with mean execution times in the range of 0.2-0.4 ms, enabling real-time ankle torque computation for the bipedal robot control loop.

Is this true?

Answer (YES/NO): NO